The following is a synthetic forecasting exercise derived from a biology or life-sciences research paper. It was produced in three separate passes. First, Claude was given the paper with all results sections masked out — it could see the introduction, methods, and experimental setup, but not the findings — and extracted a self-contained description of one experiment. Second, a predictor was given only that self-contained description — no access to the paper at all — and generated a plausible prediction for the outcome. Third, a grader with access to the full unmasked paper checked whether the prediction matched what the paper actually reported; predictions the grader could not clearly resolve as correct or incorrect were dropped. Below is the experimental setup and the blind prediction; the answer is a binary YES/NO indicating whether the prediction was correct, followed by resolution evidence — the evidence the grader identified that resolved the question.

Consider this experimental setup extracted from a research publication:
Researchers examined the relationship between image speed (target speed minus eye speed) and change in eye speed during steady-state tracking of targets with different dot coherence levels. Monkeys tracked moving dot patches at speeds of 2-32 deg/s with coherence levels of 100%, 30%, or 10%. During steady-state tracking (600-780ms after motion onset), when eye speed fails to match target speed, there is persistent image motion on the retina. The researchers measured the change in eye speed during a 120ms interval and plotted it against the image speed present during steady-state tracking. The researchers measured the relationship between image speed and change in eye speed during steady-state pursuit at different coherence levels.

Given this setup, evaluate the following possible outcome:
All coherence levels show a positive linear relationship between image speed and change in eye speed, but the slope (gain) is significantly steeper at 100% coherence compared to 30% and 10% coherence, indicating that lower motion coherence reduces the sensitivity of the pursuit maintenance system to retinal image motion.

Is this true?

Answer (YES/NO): NO